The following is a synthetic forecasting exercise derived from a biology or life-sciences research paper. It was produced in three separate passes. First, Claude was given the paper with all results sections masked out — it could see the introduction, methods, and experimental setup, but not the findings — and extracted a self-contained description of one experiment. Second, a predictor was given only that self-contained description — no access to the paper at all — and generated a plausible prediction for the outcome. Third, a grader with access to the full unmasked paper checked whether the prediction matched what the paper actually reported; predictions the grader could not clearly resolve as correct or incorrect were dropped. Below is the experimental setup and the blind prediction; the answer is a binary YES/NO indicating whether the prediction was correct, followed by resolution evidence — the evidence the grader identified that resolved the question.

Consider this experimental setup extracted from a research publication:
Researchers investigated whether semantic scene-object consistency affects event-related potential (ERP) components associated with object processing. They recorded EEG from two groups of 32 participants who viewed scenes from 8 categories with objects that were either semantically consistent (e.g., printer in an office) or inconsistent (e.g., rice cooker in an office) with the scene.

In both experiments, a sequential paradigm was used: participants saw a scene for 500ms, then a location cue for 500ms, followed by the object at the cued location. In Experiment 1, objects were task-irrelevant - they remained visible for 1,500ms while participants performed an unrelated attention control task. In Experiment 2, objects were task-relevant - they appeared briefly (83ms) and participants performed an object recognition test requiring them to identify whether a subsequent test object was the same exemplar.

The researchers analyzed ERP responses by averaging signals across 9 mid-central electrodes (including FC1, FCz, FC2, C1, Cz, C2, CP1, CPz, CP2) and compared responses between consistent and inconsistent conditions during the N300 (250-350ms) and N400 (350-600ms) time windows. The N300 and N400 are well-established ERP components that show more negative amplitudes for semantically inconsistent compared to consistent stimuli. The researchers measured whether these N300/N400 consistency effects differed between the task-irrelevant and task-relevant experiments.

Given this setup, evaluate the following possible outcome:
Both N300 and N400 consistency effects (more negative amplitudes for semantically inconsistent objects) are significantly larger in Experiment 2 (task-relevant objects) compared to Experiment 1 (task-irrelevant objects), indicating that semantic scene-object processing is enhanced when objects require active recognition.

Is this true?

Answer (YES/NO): NO